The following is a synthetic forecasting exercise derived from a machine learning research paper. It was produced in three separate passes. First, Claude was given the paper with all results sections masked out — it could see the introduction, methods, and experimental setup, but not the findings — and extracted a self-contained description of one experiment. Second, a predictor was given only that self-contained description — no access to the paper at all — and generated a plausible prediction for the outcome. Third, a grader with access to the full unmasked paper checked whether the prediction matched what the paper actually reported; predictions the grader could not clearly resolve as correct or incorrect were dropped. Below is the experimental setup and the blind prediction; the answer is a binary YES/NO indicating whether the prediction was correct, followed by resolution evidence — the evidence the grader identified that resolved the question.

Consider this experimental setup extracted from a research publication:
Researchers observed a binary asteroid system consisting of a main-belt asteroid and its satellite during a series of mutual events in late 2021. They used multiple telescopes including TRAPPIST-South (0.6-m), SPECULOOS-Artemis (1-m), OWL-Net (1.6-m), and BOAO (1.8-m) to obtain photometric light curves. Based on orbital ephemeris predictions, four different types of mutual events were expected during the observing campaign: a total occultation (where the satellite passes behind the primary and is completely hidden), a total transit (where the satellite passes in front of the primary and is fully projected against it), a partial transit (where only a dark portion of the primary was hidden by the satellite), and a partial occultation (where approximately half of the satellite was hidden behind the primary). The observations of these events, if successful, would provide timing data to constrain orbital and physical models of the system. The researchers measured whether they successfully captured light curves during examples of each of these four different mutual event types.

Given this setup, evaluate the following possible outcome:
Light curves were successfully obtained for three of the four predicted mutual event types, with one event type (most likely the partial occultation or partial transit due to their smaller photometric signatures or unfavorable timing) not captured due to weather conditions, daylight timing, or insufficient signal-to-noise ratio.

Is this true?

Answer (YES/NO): NO